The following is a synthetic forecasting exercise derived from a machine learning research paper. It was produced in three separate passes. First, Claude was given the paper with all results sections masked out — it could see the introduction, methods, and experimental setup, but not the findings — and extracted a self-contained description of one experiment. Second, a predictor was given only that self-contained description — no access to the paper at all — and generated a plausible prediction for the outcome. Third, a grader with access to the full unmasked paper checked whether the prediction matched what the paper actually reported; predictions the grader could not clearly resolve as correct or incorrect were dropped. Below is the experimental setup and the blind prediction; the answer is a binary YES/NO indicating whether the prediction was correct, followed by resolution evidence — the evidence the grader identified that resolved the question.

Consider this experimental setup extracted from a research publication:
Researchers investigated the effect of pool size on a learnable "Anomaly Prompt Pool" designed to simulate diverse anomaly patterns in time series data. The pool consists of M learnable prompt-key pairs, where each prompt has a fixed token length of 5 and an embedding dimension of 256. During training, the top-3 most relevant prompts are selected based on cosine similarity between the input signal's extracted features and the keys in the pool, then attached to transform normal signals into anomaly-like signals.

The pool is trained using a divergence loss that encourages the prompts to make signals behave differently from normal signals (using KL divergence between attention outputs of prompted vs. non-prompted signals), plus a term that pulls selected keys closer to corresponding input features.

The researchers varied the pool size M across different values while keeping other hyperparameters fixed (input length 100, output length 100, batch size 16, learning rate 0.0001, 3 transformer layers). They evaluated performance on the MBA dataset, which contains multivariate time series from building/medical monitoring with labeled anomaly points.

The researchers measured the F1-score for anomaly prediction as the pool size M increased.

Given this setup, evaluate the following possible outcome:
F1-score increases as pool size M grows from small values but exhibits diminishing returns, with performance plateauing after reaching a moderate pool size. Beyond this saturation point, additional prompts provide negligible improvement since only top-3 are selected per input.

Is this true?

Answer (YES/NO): NO